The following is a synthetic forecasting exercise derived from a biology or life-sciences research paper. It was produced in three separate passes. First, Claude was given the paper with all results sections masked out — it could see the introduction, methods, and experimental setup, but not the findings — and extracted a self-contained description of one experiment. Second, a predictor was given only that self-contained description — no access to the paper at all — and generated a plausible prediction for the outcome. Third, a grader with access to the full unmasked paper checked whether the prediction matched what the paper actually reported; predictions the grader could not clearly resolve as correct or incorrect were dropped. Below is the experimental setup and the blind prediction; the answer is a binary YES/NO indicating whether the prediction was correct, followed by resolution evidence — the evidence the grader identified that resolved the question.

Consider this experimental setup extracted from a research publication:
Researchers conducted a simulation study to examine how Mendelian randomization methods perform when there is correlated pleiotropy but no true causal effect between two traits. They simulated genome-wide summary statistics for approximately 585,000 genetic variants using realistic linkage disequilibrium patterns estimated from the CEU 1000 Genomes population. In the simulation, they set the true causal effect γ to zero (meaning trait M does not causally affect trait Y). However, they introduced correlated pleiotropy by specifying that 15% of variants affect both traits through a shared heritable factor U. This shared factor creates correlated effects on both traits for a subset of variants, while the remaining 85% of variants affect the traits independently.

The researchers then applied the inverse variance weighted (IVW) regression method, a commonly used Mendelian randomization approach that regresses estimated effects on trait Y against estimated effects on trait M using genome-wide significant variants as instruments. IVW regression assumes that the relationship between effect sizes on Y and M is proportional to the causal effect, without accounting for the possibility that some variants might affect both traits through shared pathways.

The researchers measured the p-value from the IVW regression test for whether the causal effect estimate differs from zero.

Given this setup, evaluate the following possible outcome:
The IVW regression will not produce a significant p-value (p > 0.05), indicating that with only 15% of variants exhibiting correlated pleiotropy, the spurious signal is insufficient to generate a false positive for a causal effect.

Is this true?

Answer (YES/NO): NO